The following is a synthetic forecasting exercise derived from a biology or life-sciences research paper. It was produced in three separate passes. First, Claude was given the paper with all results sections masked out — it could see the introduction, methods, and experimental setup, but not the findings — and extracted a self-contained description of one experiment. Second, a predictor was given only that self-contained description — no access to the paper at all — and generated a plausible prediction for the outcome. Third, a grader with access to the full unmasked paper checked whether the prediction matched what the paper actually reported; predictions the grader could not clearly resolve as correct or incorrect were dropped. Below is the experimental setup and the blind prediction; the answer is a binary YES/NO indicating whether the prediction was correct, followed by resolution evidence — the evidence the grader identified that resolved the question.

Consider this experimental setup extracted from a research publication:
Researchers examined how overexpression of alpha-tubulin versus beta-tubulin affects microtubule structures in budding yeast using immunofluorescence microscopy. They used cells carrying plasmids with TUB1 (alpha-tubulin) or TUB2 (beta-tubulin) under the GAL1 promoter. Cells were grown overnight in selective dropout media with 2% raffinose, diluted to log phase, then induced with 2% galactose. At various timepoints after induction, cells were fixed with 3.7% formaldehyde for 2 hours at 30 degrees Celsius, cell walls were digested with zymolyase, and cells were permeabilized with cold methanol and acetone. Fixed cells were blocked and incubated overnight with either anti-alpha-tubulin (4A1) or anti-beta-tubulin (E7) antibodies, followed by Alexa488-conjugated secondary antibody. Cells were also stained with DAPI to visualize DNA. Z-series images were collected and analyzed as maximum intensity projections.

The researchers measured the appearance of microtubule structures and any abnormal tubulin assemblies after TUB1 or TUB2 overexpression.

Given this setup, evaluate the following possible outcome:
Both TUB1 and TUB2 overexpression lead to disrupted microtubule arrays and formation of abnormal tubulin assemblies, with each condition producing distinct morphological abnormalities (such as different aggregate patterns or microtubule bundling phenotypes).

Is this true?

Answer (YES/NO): NO